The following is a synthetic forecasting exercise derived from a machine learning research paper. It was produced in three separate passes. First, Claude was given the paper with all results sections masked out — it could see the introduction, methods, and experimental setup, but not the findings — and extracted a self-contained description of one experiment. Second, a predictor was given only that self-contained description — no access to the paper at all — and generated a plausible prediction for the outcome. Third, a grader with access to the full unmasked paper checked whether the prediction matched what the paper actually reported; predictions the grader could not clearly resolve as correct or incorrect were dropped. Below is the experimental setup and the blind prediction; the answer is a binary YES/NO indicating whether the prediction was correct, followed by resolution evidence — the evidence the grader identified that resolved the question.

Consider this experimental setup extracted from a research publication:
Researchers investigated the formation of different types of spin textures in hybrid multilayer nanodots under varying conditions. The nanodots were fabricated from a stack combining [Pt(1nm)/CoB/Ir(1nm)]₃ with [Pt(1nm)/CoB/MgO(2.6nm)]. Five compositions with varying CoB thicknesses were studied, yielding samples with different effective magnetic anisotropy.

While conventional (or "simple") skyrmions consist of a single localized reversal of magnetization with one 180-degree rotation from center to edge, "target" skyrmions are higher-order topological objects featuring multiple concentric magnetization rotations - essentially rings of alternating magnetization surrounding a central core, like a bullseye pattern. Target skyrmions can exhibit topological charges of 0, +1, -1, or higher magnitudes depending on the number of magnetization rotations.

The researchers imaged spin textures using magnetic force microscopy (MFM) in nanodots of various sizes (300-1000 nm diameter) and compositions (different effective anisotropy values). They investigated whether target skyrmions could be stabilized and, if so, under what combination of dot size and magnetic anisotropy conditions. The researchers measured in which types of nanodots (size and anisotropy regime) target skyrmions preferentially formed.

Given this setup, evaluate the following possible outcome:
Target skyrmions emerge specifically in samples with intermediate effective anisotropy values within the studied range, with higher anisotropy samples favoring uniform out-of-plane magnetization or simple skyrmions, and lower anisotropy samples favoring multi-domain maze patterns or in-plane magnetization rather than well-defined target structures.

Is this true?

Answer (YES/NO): NO